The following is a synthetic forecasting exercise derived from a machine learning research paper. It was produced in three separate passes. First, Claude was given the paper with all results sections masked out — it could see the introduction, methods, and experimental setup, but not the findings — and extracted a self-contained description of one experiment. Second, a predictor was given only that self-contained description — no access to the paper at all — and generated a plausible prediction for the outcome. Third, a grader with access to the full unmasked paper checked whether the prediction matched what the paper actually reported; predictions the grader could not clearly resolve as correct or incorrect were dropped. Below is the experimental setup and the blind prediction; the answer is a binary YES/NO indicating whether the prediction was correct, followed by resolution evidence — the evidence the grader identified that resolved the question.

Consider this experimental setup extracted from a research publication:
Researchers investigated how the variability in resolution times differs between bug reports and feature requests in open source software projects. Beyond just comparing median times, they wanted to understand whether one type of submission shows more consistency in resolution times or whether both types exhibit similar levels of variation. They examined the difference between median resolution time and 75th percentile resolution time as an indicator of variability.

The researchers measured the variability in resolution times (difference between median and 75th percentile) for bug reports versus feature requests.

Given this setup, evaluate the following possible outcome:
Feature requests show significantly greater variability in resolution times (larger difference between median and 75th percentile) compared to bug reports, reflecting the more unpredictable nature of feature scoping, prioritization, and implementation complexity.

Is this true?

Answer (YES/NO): YES